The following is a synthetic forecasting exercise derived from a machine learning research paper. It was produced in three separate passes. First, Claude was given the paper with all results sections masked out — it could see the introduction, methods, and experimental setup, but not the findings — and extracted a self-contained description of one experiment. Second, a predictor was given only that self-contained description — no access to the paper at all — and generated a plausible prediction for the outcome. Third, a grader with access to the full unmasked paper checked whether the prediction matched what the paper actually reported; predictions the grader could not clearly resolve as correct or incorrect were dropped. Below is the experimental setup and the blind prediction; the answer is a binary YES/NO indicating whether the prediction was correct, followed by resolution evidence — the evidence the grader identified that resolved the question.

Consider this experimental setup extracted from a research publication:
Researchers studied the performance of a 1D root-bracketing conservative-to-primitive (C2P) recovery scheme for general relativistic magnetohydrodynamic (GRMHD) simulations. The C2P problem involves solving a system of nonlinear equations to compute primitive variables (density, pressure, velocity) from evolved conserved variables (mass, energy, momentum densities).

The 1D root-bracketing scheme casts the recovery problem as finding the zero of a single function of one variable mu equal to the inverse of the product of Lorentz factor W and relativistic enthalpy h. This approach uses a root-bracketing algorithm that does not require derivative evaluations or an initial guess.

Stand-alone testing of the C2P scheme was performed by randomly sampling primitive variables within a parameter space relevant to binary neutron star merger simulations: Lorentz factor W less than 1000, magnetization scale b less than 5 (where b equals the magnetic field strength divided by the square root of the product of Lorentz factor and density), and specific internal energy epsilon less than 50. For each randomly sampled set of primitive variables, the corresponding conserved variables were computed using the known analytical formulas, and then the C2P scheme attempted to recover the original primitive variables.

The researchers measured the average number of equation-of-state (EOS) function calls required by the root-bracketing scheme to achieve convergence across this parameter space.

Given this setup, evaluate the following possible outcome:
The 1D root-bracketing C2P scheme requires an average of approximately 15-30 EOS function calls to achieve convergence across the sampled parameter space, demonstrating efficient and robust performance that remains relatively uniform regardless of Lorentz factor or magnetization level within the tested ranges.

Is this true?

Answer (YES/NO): NO